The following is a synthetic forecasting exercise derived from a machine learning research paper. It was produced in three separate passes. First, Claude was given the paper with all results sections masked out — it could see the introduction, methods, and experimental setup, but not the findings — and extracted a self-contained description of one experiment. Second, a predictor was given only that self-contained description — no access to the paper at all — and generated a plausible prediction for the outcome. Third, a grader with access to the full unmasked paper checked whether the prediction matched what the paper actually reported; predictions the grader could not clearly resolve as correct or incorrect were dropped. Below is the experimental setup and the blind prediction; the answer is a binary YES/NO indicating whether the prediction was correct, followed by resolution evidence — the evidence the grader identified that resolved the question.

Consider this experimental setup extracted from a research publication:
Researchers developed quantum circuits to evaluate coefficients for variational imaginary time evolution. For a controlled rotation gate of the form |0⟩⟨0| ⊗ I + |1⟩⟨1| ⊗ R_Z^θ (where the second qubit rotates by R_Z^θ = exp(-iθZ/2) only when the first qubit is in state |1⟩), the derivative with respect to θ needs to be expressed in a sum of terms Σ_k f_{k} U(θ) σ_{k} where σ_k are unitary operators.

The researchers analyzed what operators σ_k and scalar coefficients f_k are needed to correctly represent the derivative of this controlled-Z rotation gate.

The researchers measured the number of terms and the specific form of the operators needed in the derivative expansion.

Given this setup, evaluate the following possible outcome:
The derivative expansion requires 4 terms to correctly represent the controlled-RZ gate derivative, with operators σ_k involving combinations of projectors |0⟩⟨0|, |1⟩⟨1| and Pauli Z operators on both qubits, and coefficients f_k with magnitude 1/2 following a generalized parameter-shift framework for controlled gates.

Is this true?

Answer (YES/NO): NO